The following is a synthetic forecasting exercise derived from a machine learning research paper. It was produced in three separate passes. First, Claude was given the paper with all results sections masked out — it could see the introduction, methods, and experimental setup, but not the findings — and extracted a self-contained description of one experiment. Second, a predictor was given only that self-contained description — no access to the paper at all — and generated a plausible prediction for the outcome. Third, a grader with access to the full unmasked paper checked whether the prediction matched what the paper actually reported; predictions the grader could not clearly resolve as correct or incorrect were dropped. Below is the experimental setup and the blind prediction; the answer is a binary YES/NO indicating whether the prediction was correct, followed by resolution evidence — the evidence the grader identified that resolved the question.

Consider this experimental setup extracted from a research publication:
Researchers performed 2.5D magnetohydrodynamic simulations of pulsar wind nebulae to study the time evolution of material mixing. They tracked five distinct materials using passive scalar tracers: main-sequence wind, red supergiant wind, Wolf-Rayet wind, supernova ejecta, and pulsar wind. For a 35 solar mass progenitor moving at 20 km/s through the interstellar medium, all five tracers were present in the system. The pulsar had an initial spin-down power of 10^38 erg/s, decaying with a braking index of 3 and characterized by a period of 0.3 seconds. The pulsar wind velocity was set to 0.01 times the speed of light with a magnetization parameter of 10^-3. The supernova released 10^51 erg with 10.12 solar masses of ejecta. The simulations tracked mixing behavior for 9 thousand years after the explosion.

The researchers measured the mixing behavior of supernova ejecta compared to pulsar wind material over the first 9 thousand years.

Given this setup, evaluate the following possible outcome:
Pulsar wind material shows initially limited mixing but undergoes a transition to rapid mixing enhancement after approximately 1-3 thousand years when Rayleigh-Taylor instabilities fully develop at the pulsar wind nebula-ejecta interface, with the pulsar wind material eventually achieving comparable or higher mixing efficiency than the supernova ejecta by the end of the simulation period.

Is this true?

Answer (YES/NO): NO